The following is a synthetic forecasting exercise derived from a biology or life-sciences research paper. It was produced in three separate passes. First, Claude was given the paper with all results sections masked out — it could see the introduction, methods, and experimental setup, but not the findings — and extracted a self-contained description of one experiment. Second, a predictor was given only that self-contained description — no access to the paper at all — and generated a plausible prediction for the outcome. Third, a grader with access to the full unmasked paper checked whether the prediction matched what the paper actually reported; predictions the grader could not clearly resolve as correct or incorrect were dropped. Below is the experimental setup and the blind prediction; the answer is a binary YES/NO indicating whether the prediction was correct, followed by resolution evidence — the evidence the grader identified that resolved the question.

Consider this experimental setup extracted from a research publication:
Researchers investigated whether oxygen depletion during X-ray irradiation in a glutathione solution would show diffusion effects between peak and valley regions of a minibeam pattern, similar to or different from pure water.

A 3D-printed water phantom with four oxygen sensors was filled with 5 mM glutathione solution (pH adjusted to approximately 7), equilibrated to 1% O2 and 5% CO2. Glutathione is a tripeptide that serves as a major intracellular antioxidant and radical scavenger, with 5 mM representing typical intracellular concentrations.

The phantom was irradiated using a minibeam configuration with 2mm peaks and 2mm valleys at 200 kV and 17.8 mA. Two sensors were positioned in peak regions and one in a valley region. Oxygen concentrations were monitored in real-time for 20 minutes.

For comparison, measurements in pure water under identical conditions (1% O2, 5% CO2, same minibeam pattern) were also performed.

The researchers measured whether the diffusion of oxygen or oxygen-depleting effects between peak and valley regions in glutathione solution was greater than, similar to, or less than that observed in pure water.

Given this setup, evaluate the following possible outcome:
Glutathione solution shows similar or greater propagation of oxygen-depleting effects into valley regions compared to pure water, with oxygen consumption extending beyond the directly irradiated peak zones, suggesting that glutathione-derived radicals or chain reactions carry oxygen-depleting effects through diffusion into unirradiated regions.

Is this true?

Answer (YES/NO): YES